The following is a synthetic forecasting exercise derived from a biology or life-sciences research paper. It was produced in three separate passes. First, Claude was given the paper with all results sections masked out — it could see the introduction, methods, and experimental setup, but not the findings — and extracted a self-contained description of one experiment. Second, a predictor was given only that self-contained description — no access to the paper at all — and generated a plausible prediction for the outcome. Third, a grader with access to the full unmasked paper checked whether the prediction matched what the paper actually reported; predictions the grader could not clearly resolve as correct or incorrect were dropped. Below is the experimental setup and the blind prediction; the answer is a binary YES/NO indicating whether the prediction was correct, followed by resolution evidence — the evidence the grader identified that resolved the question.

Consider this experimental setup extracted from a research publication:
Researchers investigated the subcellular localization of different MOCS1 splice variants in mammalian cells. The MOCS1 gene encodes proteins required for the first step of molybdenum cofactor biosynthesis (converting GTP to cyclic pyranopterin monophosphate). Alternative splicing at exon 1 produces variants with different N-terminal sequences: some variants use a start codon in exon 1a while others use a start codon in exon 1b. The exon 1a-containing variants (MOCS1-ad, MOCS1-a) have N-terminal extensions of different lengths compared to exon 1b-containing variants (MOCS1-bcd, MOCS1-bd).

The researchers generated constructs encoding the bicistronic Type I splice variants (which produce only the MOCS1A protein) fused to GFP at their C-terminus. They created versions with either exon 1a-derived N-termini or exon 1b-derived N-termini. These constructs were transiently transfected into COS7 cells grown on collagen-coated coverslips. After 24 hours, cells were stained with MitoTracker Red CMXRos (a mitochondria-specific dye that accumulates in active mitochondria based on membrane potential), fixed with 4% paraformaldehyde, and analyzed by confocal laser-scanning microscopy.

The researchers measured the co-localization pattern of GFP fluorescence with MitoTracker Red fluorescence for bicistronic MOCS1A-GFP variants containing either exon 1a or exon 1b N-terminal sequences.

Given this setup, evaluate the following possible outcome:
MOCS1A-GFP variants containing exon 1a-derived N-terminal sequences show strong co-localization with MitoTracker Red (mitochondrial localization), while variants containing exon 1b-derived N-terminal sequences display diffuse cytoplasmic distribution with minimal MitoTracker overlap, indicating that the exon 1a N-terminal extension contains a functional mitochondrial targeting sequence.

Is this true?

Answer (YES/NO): YES